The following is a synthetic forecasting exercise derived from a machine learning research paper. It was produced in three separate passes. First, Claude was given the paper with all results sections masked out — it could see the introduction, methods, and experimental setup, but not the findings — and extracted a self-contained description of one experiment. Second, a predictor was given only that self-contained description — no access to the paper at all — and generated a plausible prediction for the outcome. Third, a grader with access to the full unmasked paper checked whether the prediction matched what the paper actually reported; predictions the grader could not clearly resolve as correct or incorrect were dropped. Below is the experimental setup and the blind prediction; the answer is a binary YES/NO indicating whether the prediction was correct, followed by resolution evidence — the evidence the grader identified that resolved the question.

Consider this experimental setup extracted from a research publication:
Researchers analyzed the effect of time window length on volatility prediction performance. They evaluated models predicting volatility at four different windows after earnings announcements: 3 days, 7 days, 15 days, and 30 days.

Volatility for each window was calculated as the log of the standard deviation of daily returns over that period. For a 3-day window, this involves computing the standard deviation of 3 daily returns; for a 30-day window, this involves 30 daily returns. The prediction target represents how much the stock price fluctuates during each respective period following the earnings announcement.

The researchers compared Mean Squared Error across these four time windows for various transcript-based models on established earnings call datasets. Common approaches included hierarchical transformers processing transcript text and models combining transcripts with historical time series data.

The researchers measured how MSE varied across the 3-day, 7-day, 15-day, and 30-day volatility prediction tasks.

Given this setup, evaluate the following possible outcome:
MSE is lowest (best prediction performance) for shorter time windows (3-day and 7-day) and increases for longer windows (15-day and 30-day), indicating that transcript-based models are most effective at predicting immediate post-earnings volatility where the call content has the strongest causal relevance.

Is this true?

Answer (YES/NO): NO